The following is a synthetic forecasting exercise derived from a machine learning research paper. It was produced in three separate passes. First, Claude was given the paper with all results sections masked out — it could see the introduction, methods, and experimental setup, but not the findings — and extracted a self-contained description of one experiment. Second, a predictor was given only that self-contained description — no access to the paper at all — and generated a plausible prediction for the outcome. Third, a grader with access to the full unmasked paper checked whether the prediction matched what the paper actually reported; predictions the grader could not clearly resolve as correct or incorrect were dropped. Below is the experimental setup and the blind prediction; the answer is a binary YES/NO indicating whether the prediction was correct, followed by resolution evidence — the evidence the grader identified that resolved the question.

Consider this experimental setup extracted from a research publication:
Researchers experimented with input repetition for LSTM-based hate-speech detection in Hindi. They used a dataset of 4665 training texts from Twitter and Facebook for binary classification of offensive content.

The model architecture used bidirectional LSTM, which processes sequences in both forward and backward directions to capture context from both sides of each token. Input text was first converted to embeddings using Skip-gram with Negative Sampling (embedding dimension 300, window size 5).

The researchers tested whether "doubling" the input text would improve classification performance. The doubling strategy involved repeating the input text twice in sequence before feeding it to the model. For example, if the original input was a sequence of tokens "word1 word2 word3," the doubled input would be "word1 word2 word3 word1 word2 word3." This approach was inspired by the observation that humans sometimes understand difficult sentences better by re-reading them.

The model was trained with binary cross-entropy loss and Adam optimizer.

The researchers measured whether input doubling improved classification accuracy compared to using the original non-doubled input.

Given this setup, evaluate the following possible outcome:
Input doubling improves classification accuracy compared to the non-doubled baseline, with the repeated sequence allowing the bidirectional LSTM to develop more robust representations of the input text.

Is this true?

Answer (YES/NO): NO